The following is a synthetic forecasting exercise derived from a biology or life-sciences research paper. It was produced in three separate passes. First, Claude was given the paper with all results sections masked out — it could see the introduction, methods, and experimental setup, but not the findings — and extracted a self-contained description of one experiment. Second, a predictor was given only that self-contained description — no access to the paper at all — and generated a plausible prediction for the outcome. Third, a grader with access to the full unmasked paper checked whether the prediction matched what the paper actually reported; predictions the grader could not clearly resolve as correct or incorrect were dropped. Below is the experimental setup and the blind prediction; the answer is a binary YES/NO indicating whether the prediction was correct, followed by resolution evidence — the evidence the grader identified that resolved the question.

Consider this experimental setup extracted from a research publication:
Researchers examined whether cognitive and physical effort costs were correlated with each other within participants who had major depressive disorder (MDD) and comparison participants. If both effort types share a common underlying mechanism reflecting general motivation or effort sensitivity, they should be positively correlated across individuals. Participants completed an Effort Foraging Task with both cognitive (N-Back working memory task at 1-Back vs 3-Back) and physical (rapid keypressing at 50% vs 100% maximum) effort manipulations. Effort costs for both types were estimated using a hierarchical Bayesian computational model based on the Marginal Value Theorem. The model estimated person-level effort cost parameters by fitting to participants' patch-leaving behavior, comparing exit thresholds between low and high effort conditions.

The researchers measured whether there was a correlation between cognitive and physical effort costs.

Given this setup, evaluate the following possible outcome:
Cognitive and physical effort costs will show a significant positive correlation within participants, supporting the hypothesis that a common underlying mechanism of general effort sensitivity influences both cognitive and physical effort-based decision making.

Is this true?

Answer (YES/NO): NO